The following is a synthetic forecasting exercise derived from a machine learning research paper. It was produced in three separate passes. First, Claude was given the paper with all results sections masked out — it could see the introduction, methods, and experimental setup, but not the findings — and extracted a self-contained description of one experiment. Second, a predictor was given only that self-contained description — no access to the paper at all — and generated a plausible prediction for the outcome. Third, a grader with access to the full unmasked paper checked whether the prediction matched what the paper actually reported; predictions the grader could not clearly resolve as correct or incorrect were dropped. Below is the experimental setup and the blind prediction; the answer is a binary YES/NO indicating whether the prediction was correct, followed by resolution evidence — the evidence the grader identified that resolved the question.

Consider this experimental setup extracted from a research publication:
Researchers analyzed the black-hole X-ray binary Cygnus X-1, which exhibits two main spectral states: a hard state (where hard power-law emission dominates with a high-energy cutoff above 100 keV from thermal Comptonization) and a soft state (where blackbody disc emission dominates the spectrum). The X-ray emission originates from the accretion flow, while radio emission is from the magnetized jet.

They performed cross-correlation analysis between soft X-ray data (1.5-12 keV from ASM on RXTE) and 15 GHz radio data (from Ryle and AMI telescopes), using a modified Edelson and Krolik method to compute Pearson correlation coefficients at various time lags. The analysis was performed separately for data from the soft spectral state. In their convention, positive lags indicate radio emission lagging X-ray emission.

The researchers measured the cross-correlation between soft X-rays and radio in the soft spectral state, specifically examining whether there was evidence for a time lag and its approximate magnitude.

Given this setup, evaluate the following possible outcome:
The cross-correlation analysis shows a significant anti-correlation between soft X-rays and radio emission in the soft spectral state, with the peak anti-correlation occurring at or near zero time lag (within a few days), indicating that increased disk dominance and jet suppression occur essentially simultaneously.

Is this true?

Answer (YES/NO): NO